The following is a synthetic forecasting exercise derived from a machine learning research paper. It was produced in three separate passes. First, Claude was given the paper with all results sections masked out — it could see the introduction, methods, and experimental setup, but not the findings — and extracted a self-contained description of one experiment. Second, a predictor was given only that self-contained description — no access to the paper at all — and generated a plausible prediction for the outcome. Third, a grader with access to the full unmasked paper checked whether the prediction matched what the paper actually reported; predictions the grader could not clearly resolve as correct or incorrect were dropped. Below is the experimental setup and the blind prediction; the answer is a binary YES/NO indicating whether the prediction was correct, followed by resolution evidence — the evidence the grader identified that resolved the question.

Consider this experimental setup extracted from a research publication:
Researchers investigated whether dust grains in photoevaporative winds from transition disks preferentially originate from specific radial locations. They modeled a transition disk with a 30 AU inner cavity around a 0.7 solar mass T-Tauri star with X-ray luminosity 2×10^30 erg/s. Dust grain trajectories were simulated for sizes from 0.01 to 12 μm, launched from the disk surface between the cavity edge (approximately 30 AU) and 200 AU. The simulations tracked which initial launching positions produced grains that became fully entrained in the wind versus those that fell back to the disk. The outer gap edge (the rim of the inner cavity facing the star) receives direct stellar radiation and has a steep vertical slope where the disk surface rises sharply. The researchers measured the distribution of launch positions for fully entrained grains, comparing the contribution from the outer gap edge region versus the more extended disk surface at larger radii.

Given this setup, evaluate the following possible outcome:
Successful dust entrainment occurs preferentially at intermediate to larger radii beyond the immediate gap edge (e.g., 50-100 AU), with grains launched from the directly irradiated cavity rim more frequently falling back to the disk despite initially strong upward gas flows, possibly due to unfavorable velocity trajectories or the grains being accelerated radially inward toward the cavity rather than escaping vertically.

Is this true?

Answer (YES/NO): NO